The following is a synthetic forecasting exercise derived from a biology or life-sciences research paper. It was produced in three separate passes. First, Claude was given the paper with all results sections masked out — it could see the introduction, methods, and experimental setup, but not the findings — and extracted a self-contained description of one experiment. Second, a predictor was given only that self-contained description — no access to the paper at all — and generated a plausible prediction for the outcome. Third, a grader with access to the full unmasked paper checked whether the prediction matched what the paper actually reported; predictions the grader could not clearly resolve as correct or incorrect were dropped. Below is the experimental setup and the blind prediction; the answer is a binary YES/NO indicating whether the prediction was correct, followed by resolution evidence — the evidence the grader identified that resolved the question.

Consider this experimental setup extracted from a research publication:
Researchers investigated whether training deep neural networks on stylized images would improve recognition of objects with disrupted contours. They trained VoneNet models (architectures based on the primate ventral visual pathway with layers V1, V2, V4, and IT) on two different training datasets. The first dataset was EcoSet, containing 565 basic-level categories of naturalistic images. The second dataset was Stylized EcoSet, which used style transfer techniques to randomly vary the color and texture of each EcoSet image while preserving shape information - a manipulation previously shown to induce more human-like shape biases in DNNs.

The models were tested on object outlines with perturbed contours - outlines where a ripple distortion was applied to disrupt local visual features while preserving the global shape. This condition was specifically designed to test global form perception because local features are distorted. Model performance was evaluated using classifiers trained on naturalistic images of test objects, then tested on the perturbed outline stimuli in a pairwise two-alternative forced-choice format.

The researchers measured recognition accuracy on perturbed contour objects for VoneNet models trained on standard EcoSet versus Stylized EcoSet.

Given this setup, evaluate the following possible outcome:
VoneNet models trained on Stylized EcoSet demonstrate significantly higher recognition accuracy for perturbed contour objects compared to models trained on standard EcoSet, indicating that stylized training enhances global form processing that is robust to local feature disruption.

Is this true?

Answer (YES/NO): NO